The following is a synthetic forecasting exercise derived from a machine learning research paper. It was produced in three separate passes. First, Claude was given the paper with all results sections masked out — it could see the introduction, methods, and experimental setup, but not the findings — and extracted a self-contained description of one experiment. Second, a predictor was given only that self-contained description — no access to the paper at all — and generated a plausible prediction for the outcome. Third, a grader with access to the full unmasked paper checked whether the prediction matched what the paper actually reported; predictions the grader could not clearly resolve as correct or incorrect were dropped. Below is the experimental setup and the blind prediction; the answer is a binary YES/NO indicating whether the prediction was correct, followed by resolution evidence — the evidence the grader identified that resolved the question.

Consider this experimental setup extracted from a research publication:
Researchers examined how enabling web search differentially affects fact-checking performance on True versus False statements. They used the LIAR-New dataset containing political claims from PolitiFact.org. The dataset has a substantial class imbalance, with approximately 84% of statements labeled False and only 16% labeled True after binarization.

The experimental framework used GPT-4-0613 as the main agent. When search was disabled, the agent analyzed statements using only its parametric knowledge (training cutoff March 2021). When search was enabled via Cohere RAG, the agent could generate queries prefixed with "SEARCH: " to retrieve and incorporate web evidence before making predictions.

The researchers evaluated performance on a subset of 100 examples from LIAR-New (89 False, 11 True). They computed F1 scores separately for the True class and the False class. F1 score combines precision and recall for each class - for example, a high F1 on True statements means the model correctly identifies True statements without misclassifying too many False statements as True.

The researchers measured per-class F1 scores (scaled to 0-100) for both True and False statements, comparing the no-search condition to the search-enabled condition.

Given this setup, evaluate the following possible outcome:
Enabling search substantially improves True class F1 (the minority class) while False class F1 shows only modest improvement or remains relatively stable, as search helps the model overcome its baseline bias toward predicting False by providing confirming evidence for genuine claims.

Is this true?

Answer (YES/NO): YES